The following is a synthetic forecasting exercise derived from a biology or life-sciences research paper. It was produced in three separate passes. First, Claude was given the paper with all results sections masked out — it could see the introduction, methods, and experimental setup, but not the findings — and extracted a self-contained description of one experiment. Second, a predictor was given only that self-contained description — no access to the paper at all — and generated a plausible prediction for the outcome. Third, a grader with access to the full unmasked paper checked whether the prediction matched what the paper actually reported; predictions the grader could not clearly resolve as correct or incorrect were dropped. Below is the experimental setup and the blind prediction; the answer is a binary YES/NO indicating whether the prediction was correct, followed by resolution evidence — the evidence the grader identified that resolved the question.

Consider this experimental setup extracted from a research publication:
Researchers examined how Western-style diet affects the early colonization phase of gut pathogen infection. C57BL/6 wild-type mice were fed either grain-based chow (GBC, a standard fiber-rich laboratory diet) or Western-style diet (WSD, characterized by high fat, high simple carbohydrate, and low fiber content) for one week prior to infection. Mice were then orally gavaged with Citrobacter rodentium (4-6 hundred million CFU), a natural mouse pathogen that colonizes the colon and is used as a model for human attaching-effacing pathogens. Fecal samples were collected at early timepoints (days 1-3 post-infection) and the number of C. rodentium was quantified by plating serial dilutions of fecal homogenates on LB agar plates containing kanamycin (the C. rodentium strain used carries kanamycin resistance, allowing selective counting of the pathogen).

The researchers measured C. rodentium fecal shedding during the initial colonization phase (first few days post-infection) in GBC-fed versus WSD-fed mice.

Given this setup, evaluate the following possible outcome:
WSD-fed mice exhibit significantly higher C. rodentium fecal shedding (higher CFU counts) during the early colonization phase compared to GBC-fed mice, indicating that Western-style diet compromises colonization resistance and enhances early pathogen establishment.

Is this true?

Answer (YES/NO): NO